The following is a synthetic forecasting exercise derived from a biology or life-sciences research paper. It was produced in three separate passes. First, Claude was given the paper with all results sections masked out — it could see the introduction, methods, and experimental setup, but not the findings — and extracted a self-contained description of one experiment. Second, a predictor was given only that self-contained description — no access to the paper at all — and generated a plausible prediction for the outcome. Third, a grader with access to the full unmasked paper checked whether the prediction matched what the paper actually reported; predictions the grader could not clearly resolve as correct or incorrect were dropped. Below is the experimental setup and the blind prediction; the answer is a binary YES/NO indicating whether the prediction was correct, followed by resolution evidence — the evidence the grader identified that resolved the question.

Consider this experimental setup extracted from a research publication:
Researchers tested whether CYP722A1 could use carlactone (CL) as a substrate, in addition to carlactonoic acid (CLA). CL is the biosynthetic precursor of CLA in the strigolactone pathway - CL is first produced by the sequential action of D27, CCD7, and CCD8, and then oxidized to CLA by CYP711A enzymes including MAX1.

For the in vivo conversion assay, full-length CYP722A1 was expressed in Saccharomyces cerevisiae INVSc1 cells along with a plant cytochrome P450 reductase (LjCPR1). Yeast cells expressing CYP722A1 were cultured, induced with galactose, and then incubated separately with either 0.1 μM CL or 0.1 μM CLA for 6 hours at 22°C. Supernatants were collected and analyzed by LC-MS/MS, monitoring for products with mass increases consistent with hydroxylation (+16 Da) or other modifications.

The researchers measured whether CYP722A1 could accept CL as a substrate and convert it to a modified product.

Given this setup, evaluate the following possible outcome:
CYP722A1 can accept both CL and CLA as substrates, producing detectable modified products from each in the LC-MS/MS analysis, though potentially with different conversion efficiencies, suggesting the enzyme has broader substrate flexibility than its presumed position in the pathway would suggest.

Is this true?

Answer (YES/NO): NO